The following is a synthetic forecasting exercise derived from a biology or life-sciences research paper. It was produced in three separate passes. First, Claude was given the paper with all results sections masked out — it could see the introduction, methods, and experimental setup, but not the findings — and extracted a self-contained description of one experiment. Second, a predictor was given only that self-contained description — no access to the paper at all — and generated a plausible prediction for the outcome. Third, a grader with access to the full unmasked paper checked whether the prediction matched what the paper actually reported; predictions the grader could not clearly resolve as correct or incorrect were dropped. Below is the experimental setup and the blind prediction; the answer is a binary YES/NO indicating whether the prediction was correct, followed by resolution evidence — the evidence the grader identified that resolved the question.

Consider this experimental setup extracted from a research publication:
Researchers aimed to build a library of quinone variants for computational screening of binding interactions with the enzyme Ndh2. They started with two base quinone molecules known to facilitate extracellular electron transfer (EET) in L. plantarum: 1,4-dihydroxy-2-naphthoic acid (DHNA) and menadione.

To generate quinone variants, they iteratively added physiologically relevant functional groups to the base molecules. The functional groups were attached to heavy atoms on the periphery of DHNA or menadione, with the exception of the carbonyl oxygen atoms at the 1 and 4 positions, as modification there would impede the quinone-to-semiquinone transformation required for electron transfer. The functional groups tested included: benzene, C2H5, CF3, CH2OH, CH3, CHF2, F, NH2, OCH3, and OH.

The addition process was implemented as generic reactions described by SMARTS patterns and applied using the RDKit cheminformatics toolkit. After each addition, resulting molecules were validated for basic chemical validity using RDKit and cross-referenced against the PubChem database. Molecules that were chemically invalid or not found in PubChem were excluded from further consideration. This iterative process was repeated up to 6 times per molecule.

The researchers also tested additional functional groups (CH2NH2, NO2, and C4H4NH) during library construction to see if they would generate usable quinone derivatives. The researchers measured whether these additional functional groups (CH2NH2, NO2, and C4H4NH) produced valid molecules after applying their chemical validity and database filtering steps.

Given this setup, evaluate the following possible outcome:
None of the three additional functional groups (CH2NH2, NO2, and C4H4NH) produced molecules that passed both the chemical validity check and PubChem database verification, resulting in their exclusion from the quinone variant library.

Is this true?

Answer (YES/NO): YES